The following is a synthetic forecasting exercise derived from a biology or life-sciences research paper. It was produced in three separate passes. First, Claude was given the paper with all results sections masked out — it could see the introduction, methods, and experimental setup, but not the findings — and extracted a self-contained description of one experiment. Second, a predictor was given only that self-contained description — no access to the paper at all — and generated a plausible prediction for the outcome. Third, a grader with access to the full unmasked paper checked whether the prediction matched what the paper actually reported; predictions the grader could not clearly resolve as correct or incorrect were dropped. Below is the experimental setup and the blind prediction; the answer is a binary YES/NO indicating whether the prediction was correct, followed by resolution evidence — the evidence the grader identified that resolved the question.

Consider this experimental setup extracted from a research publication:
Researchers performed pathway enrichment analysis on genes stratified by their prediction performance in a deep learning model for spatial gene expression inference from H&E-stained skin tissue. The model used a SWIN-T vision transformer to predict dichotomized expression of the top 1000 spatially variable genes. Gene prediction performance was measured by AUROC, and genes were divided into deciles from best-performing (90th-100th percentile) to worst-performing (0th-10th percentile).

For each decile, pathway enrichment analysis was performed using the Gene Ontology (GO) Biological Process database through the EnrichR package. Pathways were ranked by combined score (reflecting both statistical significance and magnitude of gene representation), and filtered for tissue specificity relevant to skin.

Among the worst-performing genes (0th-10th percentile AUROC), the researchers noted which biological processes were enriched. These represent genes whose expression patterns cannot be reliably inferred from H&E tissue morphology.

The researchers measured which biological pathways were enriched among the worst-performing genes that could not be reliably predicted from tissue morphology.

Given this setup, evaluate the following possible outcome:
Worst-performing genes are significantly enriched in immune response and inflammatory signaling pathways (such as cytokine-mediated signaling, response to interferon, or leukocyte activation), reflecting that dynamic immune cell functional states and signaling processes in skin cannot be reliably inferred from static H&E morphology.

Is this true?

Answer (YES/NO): YES